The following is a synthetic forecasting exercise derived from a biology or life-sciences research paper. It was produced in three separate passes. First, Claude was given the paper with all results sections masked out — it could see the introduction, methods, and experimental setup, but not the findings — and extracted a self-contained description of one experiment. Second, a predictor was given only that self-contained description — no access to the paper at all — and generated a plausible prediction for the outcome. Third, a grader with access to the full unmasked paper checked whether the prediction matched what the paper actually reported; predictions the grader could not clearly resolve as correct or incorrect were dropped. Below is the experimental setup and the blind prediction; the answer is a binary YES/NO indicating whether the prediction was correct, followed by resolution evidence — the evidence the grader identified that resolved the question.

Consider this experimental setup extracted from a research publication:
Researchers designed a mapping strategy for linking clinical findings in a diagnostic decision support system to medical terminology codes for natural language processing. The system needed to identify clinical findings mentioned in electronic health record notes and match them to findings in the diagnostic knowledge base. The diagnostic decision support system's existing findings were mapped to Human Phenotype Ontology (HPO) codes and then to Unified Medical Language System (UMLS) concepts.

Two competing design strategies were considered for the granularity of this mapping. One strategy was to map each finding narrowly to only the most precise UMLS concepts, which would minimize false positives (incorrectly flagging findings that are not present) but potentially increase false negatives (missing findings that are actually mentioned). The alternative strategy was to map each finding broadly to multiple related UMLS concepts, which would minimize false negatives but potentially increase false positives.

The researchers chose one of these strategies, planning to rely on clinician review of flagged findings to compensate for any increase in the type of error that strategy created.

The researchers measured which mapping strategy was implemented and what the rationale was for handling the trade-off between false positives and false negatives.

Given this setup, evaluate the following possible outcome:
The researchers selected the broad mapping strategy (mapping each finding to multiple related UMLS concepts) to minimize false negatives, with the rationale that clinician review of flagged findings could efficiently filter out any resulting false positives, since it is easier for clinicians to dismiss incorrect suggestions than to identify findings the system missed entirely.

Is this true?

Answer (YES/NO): YES